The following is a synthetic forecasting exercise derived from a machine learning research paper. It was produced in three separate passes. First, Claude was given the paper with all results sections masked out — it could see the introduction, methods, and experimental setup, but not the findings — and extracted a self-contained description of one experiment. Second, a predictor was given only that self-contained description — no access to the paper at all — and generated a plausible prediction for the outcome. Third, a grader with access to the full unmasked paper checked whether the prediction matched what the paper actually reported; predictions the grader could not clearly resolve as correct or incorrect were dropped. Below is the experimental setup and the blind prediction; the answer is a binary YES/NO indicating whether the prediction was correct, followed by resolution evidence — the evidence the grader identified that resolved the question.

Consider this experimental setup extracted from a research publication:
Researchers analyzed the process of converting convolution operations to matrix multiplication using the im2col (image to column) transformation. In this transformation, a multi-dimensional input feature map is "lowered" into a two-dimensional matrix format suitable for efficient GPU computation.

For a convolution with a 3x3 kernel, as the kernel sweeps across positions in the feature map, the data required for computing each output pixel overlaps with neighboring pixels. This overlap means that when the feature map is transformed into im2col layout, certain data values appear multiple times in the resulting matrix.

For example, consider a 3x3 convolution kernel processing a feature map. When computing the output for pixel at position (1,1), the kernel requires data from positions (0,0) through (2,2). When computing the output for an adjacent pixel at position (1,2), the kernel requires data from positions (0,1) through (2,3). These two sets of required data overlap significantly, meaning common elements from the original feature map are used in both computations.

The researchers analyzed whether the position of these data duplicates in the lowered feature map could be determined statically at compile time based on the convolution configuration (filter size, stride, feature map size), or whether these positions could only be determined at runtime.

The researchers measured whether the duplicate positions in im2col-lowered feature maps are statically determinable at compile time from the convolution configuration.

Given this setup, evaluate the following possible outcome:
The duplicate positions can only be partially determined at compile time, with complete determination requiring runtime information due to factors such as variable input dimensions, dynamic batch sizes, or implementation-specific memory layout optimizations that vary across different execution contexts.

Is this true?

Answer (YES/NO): NO